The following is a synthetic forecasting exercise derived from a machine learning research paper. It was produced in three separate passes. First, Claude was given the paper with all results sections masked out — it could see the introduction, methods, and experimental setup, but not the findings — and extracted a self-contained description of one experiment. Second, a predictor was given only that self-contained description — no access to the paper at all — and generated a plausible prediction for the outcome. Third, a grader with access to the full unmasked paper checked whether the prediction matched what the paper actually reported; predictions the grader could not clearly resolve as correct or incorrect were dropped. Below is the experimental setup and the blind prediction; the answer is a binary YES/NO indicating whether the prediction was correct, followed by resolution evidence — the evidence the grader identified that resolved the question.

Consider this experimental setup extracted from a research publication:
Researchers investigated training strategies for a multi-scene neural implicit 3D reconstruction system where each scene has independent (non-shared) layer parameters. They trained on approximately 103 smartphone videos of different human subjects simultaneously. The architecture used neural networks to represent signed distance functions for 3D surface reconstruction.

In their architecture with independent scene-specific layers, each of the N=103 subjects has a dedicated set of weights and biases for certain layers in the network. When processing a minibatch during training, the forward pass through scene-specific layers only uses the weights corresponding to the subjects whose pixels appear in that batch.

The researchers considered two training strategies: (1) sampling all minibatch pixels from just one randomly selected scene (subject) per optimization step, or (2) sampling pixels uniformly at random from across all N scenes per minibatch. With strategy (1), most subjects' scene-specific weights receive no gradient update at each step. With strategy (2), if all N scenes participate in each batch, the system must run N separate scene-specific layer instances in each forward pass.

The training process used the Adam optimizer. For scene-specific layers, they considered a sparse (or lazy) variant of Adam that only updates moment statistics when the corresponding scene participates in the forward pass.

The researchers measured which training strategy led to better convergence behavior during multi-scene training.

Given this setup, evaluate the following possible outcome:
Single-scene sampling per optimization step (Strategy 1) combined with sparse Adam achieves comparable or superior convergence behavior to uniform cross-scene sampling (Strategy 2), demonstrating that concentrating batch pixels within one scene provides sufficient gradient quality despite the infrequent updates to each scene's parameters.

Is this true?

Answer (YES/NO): NO